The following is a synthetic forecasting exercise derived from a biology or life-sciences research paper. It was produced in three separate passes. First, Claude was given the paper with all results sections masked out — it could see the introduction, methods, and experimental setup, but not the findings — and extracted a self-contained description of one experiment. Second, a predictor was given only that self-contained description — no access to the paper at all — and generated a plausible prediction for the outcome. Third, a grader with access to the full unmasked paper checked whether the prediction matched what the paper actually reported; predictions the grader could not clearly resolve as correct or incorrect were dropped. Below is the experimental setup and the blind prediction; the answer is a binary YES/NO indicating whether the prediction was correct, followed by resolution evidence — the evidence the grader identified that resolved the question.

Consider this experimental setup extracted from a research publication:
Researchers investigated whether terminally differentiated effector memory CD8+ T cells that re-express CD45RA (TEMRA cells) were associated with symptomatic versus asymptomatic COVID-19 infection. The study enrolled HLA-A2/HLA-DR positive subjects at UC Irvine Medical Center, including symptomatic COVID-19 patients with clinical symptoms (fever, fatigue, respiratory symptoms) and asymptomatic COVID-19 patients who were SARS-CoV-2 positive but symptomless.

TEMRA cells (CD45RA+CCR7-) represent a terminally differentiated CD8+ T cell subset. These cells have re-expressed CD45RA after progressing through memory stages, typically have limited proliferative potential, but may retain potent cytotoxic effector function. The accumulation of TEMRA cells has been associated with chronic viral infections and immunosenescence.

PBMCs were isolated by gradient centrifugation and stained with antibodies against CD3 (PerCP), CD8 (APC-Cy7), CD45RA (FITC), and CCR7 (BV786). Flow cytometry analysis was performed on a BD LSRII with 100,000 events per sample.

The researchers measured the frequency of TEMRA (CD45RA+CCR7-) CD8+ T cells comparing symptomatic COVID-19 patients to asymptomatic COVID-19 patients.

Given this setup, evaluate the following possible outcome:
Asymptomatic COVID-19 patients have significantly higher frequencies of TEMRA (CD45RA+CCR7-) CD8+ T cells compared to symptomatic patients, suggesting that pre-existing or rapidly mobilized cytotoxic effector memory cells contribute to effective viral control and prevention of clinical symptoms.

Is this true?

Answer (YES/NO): NO